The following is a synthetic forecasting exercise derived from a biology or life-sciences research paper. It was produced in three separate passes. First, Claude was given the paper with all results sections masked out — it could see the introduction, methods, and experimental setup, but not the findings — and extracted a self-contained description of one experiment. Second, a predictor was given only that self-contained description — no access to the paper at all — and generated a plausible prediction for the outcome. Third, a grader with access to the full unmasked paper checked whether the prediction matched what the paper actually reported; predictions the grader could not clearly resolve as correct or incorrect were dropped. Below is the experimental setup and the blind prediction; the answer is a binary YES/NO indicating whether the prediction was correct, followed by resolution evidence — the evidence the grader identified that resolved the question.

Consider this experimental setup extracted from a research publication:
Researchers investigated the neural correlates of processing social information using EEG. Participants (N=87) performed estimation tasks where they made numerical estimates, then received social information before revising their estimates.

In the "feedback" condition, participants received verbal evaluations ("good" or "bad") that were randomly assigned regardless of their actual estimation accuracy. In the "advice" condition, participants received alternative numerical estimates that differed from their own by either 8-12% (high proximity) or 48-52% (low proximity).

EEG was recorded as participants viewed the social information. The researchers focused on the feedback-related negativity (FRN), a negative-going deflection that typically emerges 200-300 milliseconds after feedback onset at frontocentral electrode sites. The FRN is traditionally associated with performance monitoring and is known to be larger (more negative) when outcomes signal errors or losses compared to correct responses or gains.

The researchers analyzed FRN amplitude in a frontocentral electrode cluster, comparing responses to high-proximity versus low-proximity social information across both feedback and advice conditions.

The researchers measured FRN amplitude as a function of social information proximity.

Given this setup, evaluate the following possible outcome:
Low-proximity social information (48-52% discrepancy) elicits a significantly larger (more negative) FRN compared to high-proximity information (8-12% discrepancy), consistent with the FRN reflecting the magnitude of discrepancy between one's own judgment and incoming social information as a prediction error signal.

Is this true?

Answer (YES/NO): NO